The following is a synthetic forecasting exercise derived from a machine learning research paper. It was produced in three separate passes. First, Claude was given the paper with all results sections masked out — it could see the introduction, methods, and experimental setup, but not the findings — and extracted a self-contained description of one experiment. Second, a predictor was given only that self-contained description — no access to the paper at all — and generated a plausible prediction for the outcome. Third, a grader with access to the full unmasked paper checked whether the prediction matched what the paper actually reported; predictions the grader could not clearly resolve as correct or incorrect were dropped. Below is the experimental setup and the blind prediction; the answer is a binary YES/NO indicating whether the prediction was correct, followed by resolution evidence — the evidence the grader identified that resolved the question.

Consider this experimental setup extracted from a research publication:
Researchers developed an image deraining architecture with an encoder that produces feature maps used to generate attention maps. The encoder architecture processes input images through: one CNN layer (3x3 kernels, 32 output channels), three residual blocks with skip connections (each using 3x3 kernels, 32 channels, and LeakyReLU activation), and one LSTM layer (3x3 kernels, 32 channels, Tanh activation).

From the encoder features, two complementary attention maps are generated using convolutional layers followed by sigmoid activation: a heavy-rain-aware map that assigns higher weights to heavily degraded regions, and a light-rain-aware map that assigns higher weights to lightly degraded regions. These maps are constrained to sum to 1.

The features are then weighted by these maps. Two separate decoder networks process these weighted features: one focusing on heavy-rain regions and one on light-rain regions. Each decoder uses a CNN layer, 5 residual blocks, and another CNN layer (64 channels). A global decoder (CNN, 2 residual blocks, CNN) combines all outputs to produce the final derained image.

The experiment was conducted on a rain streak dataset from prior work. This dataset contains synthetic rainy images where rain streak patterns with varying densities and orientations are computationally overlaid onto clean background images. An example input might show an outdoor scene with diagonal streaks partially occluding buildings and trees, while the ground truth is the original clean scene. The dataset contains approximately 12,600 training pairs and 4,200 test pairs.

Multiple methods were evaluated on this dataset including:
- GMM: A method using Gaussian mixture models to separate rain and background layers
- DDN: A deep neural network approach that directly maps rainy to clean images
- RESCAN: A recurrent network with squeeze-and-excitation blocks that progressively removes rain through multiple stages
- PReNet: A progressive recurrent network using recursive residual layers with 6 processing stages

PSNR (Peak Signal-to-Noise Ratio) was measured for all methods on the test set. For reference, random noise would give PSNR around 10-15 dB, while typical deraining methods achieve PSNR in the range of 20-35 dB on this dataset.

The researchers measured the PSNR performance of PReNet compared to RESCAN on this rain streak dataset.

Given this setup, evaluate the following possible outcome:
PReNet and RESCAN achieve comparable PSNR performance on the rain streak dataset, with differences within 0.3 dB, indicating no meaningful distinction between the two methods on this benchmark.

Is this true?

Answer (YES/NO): NO